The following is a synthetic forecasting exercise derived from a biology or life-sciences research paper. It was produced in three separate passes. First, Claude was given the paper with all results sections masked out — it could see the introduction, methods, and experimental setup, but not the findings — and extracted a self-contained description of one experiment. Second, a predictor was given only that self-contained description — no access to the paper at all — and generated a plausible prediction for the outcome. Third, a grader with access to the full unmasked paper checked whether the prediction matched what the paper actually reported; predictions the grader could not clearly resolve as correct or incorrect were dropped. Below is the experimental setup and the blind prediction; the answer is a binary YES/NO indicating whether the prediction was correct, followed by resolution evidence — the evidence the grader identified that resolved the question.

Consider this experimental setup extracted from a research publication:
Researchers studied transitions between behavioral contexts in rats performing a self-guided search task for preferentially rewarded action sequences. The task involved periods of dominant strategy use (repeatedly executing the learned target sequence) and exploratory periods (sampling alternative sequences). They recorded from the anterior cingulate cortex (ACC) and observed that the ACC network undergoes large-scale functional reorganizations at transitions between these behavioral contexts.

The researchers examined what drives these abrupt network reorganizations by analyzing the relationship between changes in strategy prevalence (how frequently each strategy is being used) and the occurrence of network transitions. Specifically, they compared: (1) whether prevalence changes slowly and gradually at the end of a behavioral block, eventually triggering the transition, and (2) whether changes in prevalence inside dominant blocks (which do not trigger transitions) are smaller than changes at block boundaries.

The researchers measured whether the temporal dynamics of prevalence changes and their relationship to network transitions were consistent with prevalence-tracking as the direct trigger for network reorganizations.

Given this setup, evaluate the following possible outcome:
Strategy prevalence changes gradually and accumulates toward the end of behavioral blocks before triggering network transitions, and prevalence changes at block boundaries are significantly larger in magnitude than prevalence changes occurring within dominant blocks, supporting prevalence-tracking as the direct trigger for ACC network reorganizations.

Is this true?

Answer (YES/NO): NO